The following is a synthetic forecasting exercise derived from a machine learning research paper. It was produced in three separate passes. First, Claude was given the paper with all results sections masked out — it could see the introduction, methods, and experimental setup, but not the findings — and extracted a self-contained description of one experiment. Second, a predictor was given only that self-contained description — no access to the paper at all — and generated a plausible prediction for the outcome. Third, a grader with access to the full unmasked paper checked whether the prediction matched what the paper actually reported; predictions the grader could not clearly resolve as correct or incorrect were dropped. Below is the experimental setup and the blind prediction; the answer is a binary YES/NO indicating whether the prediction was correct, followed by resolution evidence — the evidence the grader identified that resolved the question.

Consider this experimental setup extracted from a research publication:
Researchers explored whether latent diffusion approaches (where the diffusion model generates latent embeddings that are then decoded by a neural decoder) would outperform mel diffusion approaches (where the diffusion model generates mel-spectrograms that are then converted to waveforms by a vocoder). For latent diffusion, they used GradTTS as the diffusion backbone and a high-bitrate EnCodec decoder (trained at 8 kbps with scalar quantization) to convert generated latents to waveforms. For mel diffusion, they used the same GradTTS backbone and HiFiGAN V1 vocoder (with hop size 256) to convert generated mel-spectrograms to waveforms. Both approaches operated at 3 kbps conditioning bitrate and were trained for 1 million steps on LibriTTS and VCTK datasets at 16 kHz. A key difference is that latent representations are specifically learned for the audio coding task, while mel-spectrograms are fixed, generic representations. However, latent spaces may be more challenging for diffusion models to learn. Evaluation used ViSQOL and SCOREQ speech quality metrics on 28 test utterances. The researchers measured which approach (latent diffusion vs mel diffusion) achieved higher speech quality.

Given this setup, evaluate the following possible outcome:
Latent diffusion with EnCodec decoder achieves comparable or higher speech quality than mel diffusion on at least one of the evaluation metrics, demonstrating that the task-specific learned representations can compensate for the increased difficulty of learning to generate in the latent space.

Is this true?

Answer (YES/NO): NO